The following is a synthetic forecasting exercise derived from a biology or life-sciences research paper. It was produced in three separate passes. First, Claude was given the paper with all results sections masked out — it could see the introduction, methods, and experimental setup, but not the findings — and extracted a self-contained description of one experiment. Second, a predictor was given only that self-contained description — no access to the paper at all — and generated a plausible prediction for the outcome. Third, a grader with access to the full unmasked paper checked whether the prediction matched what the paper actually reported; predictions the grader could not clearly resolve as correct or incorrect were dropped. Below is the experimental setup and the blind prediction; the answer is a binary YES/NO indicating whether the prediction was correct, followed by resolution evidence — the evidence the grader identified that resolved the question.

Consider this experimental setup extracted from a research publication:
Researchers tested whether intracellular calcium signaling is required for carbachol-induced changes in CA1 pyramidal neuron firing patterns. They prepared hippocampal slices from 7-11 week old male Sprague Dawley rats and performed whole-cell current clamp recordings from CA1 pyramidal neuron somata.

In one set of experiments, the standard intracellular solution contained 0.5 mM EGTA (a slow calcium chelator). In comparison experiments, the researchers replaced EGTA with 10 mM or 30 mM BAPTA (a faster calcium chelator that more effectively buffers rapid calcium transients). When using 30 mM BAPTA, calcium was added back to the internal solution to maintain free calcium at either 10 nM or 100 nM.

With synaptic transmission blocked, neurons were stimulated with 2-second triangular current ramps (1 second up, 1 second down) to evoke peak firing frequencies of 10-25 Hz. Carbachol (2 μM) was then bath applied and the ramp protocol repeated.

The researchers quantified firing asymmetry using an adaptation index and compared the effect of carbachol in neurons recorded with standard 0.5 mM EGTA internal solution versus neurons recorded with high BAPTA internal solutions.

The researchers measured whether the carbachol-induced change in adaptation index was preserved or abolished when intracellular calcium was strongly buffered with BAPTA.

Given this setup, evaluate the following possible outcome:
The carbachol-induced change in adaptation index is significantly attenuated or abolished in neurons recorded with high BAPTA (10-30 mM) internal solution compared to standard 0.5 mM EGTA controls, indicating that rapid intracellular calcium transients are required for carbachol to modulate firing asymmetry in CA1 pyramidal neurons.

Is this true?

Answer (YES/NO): NO